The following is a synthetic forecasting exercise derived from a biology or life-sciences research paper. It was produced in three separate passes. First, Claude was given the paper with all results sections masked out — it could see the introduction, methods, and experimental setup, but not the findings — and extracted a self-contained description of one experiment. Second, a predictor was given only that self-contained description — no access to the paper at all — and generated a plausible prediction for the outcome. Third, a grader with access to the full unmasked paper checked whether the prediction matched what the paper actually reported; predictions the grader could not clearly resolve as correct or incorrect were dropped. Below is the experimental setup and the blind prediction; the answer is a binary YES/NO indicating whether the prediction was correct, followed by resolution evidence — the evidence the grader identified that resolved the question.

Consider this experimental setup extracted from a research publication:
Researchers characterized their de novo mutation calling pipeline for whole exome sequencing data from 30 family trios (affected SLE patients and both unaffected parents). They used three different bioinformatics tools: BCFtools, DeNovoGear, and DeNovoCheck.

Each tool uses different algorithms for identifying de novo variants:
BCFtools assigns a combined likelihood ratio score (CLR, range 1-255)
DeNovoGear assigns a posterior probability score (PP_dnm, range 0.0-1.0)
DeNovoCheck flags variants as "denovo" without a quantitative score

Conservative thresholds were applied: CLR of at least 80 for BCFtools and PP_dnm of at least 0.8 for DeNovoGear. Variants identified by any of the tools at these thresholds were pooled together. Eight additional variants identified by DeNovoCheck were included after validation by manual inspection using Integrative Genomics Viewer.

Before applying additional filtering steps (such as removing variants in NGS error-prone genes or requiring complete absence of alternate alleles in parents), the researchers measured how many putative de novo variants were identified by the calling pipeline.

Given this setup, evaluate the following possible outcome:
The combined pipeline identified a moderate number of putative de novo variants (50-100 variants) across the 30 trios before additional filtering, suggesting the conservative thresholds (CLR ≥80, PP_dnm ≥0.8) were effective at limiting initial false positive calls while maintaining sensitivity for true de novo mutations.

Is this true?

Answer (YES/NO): NO